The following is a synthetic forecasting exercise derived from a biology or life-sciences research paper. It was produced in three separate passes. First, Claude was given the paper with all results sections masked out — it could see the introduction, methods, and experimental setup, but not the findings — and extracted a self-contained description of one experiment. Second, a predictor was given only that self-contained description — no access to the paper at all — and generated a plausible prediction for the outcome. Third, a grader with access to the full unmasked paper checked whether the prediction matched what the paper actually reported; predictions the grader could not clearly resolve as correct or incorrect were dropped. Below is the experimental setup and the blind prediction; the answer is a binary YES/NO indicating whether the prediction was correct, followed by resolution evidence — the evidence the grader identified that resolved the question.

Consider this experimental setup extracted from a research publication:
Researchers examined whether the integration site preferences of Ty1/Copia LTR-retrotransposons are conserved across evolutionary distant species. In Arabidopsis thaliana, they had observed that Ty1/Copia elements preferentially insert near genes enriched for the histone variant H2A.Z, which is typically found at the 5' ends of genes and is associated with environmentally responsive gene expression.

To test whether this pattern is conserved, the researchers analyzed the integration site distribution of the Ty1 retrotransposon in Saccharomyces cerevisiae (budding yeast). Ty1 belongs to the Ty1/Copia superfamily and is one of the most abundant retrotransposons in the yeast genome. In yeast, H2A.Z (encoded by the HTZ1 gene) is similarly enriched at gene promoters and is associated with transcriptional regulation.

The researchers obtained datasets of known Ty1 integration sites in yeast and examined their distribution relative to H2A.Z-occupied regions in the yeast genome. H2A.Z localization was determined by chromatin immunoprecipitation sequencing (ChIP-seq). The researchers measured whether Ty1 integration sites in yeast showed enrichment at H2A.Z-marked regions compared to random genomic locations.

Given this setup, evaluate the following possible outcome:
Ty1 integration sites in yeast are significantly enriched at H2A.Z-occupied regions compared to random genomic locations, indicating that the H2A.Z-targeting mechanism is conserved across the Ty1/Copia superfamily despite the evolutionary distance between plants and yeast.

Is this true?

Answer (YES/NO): YES